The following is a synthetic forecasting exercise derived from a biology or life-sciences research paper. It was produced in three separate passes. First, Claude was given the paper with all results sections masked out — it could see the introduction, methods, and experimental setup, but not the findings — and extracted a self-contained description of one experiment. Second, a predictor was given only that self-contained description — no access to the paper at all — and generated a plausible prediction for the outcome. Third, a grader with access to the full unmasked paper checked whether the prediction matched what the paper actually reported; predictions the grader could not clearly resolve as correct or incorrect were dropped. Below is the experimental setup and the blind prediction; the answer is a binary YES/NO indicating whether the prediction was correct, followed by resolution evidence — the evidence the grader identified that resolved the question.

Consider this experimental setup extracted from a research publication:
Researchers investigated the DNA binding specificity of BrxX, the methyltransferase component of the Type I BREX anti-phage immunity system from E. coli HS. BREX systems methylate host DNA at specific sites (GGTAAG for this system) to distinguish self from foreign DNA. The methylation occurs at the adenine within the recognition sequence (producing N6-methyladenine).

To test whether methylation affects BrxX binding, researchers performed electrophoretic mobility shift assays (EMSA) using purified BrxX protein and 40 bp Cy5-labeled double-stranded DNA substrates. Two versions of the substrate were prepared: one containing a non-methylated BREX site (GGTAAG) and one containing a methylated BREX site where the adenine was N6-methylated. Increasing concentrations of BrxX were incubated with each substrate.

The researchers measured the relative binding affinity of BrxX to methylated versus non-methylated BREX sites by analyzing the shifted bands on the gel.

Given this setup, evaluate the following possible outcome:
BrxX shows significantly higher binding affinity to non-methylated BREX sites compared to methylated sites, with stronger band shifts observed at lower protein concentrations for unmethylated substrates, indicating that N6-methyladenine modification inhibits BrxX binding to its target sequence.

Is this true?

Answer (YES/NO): YES